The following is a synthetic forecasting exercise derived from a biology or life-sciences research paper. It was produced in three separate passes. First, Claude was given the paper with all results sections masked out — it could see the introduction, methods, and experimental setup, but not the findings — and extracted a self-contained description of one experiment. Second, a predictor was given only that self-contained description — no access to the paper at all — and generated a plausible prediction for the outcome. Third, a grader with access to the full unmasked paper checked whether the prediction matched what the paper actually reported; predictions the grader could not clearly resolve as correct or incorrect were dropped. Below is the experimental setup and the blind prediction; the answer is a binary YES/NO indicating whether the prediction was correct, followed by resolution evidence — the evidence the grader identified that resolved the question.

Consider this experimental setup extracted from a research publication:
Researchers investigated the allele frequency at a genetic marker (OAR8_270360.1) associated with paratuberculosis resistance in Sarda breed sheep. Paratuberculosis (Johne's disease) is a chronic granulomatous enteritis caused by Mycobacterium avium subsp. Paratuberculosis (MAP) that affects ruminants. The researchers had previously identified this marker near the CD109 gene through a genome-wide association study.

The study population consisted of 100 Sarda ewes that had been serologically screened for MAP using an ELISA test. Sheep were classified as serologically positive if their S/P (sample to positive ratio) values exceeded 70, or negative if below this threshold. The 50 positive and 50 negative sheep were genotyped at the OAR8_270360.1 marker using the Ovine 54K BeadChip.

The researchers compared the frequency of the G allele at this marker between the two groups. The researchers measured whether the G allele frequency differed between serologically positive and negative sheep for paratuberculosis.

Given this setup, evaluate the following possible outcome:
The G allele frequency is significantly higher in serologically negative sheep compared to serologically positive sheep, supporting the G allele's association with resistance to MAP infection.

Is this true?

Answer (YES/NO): YES